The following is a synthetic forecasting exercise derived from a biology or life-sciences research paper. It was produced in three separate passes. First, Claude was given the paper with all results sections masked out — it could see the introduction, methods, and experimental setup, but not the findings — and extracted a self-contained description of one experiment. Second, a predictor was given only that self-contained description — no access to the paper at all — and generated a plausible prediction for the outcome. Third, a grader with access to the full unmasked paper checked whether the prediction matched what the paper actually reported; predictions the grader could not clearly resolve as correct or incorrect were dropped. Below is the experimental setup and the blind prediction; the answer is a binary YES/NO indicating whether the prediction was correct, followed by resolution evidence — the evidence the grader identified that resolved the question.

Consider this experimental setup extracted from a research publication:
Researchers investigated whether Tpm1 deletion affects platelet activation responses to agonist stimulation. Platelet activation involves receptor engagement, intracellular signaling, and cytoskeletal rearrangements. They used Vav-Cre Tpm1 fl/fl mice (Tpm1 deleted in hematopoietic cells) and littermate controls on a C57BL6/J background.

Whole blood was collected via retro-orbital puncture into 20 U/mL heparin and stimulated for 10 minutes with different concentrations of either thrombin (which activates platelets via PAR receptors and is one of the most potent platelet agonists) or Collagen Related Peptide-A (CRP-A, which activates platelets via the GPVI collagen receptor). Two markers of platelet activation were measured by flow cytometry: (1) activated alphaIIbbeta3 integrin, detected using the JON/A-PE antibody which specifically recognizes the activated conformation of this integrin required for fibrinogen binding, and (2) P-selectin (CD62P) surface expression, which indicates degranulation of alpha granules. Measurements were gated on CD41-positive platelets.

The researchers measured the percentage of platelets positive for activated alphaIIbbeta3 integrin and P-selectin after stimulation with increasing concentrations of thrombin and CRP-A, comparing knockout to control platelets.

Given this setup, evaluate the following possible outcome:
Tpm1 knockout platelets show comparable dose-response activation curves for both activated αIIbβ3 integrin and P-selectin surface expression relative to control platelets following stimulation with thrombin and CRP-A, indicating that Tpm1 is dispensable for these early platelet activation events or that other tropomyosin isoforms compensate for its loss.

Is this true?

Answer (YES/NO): NO